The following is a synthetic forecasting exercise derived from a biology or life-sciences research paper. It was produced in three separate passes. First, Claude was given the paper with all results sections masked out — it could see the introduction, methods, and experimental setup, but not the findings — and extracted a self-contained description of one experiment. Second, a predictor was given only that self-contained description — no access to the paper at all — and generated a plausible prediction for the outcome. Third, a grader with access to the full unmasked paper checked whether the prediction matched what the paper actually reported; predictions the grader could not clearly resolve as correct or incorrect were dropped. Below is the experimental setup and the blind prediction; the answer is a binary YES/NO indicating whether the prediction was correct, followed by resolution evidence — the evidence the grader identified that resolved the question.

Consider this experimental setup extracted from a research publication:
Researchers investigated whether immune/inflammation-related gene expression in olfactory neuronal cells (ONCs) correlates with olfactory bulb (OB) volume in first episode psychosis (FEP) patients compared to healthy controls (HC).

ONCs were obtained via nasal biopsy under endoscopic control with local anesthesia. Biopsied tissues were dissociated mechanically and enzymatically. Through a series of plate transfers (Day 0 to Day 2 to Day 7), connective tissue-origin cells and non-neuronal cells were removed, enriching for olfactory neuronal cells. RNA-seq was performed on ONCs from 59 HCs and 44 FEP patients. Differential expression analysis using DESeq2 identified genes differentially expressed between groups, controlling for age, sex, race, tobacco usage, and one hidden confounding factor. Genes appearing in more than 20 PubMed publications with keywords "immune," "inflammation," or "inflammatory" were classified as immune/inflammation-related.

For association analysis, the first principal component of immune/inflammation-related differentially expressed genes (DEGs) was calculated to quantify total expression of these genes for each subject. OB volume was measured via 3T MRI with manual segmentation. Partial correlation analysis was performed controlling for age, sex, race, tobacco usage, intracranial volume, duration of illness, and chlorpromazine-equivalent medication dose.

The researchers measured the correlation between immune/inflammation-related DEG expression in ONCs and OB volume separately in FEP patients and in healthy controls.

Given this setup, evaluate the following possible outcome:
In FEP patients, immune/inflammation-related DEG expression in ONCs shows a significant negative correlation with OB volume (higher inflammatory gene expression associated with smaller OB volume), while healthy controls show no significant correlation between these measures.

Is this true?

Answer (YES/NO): YES